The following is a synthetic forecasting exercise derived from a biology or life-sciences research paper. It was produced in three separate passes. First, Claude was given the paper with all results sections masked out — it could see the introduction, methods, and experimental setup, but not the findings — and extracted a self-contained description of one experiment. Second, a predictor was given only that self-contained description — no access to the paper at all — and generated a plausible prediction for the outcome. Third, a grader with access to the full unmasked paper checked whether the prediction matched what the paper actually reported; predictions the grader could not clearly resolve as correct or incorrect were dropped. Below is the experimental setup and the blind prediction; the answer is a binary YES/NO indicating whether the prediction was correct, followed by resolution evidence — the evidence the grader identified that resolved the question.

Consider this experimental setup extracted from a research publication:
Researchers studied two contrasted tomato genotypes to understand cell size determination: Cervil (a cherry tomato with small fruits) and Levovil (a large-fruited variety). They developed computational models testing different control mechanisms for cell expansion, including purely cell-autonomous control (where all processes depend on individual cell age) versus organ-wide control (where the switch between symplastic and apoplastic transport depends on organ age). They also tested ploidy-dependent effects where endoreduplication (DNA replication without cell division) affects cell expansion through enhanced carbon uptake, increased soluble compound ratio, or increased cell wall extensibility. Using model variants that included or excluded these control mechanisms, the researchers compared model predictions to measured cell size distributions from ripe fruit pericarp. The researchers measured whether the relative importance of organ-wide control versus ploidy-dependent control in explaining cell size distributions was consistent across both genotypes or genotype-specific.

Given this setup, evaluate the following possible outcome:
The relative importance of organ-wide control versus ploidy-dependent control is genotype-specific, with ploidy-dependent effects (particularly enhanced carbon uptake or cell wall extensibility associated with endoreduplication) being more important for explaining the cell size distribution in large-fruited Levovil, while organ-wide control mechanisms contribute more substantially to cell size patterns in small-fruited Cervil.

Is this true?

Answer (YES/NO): NO